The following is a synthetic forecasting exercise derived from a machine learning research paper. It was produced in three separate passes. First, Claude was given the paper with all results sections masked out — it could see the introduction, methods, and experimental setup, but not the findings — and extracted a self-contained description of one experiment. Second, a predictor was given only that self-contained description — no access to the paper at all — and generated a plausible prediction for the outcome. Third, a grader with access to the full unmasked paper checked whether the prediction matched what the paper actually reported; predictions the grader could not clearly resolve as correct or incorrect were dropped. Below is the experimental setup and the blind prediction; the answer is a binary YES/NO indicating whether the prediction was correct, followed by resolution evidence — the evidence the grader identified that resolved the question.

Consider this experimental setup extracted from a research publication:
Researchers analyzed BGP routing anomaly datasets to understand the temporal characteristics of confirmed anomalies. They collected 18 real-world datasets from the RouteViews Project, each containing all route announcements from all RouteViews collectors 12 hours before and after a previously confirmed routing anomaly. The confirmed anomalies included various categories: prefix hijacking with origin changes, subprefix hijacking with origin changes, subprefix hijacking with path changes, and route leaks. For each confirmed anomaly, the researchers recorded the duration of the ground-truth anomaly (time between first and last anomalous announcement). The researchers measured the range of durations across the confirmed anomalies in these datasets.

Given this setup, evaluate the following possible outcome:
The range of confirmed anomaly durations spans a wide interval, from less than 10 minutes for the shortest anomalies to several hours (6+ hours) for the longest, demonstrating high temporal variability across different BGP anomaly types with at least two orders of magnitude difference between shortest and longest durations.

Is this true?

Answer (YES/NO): NO